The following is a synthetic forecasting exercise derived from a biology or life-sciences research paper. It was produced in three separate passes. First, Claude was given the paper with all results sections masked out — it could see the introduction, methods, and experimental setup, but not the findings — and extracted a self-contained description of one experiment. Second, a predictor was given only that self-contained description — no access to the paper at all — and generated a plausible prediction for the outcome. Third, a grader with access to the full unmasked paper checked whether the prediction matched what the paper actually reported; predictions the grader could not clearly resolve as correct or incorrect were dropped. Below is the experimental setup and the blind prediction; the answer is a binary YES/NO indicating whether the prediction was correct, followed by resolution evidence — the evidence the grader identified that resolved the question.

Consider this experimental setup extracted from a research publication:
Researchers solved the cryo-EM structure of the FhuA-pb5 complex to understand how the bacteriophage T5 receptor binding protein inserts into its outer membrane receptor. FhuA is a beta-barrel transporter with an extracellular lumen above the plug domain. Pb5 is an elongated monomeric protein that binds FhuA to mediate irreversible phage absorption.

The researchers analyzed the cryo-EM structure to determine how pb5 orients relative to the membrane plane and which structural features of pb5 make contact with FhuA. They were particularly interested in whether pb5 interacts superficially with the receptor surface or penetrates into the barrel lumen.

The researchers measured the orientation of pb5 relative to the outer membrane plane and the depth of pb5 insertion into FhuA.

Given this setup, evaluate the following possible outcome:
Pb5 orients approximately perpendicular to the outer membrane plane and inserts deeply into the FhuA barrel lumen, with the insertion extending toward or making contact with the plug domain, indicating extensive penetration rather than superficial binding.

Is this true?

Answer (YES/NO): YES